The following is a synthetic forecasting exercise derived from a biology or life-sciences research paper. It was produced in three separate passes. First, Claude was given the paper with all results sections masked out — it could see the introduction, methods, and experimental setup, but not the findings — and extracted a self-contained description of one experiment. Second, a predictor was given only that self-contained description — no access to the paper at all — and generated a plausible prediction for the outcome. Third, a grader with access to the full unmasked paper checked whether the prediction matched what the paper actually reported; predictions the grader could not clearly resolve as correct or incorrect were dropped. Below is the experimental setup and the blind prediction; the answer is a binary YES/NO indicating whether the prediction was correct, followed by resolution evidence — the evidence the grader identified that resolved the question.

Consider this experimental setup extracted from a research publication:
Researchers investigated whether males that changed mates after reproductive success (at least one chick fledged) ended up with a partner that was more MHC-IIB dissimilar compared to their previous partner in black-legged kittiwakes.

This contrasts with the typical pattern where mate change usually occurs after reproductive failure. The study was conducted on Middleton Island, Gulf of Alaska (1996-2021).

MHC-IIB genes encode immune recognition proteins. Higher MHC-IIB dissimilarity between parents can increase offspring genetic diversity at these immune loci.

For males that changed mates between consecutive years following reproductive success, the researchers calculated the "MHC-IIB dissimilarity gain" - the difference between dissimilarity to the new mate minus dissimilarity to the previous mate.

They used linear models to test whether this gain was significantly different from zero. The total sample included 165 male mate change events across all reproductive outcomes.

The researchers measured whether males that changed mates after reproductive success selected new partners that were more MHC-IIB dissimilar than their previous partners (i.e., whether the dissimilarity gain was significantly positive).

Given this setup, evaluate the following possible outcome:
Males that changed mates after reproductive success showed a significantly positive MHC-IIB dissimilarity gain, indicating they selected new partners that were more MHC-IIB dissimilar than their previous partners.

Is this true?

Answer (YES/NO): YES